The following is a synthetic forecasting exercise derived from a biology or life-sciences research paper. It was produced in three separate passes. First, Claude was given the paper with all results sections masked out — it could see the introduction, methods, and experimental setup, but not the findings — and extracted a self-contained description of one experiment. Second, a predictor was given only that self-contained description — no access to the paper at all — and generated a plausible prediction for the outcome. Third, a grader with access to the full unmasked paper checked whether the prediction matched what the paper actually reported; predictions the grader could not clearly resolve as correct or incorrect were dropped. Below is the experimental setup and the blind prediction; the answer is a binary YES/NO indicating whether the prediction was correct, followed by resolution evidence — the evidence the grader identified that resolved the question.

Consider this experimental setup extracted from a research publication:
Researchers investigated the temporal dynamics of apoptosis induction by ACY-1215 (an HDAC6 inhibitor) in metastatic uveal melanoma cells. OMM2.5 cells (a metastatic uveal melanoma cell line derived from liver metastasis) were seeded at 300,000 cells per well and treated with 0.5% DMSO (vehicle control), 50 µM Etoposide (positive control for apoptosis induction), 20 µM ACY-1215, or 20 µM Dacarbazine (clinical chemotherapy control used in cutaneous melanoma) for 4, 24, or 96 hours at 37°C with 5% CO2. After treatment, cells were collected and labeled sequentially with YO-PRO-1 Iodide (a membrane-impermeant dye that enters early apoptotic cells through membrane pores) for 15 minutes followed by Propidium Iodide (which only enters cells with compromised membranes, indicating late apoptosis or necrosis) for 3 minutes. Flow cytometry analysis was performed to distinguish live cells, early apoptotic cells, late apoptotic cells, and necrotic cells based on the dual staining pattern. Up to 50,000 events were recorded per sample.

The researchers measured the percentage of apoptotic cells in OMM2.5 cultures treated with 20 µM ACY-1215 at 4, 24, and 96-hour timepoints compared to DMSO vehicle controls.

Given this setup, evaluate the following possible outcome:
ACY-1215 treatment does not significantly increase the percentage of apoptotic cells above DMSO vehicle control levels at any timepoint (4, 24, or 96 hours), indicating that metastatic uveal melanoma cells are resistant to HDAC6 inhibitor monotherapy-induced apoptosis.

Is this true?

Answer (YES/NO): NO